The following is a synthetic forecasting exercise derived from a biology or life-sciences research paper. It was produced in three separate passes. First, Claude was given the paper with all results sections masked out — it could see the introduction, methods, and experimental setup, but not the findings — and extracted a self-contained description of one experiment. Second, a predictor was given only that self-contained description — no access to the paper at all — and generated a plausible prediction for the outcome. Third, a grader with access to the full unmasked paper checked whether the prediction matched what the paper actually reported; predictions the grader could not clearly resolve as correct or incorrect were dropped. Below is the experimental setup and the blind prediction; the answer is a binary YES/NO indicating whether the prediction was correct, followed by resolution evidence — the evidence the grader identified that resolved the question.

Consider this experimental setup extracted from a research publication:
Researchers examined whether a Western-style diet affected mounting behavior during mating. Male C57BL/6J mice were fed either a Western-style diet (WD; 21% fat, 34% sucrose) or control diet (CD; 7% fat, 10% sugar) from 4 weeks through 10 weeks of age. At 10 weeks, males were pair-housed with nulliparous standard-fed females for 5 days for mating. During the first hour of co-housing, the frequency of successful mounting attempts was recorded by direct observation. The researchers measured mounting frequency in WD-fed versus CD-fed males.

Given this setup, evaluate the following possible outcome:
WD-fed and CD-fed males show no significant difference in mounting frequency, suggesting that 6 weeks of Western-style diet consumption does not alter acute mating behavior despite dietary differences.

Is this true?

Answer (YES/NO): NO